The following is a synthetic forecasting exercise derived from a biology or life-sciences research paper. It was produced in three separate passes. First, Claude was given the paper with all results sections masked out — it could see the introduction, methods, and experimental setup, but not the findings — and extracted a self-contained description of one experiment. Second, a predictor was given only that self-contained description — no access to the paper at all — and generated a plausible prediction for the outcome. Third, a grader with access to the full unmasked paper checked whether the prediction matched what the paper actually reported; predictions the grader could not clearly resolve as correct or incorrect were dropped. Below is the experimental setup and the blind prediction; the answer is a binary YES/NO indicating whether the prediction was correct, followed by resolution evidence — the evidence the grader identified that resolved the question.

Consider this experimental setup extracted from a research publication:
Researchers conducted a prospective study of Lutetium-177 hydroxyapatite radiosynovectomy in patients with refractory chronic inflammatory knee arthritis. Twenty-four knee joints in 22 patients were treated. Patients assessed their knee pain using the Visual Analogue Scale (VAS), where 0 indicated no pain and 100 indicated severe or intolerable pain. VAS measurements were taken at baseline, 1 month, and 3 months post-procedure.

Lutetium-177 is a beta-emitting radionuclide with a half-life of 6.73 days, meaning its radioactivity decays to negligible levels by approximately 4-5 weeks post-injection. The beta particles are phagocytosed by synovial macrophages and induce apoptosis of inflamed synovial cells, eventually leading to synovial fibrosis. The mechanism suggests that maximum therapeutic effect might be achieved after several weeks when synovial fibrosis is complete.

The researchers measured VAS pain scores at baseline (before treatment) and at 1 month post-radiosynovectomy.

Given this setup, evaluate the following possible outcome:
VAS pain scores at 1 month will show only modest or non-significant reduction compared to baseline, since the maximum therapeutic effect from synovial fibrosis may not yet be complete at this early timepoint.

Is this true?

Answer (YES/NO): NO